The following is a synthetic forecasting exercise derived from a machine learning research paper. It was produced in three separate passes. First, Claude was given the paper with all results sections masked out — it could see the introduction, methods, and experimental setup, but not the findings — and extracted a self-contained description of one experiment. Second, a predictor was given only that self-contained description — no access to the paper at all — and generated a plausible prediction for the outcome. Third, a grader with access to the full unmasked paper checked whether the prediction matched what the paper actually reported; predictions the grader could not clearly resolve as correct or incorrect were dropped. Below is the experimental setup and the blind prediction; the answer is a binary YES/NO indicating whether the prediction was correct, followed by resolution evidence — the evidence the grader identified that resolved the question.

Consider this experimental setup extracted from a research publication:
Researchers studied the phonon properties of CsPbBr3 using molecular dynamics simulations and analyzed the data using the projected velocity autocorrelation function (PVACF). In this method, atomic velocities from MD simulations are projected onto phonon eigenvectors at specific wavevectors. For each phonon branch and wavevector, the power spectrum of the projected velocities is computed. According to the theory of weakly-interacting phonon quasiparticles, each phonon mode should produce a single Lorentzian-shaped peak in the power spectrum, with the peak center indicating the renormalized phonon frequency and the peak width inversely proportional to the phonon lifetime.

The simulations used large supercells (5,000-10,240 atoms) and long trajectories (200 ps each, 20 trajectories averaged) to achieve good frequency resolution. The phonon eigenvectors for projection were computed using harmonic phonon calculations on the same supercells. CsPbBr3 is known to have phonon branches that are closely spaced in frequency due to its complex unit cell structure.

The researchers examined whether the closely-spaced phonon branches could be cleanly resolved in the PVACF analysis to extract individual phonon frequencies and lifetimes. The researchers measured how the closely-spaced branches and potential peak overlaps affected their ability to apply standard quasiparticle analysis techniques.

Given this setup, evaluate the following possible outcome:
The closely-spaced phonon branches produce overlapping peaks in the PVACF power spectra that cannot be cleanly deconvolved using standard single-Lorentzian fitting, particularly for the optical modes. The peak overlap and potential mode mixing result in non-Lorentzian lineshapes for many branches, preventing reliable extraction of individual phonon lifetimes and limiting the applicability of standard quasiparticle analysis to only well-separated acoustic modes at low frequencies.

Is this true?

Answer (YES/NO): YES